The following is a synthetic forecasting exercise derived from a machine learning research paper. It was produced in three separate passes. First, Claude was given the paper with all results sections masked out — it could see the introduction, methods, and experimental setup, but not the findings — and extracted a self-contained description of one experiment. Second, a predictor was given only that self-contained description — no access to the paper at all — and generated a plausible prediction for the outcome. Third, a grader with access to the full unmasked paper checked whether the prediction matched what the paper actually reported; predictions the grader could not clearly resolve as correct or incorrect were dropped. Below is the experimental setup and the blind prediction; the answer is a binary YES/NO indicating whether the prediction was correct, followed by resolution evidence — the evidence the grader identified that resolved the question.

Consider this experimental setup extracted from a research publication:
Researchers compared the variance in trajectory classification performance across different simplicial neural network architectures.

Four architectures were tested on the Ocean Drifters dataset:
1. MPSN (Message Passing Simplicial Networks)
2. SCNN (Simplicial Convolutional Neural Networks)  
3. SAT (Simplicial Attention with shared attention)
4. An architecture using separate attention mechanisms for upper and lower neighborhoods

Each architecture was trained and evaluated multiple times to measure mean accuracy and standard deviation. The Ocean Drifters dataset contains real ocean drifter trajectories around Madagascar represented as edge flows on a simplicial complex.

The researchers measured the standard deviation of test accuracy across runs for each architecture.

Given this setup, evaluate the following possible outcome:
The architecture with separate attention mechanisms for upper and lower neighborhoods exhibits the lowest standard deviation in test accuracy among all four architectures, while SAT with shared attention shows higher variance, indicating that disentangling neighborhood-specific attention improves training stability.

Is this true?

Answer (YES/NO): NO